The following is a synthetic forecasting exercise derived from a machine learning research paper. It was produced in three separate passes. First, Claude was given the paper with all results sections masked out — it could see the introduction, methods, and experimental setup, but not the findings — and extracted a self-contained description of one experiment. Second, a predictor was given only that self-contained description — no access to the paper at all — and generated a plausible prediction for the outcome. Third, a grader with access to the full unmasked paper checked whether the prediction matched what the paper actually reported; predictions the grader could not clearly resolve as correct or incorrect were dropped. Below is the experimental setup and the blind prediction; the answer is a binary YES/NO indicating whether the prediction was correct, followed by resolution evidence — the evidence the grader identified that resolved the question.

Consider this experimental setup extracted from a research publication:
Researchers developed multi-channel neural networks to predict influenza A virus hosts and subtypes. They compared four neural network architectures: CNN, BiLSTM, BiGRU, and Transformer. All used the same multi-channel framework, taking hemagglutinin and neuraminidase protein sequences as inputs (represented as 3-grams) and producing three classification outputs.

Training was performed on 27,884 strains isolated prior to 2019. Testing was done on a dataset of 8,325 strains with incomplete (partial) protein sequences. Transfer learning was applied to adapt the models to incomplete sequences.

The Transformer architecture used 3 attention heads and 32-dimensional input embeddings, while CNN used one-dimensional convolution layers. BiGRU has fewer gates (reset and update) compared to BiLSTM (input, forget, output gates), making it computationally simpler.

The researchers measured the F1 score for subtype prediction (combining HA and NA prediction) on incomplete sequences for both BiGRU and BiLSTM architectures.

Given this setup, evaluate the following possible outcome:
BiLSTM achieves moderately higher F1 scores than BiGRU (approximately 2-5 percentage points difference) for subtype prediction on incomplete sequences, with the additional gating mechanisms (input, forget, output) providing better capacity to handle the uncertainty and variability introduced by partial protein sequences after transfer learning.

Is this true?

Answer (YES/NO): NO